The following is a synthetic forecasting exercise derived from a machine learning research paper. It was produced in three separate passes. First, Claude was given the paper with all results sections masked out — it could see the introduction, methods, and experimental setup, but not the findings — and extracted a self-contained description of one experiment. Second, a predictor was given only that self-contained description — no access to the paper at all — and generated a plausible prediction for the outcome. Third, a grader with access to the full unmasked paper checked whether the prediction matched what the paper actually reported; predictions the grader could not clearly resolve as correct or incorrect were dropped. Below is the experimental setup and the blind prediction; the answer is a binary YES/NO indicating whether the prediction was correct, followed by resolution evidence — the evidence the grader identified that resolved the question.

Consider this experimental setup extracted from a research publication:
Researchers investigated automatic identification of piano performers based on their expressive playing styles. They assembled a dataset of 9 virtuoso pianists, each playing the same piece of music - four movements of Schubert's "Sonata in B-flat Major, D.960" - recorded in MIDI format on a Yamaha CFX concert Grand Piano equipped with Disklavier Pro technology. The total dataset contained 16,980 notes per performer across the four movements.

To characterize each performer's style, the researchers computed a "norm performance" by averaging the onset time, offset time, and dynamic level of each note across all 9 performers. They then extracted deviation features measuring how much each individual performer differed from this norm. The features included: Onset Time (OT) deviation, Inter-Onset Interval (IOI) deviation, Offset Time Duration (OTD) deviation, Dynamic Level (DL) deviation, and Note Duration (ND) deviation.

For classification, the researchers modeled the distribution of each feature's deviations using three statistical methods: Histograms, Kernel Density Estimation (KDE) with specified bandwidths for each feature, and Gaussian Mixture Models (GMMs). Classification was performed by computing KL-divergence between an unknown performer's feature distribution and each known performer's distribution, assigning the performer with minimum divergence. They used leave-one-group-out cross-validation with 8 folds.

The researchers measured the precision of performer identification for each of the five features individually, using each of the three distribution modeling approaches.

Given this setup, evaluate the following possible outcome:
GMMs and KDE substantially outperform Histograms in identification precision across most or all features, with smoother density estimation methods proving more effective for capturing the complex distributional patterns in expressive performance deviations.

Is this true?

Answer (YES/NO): NO